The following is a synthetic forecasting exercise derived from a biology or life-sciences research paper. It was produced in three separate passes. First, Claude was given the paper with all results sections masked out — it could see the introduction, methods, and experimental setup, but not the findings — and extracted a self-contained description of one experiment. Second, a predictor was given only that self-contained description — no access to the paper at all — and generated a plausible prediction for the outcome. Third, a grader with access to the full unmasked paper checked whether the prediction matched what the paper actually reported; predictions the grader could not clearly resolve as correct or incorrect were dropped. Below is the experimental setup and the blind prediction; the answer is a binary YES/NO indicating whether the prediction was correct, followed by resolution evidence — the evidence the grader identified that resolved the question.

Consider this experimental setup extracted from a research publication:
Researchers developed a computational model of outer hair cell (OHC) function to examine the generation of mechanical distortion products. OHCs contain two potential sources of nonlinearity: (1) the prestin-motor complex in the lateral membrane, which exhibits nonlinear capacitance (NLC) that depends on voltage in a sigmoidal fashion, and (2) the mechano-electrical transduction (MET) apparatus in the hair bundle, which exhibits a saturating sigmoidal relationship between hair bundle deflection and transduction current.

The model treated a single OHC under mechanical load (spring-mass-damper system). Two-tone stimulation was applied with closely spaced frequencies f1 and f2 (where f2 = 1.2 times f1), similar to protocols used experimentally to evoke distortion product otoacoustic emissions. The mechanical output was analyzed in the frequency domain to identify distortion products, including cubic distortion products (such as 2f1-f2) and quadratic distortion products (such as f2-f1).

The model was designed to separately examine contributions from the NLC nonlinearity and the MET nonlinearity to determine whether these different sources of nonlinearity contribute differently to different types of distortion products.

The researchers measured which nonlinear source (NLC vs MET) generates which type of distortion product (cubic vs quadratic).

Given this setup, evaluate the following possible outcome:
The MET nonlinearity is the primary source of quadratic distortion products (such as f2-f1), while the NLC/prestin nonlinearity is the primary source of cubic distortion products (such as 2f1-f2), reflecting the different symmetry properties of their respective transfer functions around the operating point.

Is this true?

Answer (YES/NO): YES